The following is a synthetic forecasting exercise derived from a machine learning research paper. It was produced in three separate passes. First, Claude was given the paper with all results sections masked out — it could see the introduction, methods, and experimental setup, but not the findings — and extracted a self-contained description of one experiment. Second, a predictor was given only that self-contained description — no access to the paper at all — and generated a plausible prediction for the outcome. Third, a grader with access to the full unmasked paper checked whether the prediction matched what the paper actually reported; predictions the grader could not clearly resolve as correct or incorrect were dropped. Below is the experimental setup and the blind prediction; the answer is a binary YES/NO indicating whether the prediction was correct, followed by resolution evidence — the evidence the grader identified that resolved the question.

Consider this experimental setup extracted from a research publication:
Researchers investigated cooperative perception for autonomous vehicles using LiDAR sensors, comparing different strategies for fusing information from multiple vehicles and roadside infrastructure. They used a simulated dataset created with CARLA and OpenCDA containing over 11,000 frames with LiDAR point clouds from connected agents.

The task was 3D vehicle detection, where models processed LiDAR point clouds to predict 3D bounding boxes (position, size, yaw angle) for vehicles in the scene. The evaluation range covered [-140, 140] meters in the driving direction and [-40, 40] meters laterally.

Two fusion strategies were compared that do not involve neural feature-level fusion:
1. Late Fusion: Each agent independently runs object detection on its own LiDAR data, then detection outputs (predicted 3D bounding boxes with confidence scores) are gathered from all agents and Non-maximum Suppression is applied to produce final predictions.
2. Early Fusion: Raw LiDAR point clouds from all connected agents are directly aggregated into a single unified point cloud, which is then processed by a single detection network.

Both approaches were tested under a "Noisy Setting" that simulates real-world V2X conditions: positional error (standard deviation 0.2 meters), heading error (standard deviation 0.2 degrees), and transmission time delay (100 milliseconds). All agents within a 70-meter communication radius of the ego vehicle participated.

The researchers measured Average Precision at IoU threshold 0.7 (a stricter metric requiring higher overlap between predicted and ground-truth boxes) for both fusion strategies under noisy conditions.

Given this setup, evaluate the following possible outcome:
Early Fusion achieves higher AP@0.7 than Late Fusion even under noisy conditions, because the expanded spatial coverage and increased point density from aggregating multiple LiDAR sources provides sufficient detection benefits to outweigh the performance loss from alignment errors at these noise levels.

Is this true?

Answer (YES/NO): YES